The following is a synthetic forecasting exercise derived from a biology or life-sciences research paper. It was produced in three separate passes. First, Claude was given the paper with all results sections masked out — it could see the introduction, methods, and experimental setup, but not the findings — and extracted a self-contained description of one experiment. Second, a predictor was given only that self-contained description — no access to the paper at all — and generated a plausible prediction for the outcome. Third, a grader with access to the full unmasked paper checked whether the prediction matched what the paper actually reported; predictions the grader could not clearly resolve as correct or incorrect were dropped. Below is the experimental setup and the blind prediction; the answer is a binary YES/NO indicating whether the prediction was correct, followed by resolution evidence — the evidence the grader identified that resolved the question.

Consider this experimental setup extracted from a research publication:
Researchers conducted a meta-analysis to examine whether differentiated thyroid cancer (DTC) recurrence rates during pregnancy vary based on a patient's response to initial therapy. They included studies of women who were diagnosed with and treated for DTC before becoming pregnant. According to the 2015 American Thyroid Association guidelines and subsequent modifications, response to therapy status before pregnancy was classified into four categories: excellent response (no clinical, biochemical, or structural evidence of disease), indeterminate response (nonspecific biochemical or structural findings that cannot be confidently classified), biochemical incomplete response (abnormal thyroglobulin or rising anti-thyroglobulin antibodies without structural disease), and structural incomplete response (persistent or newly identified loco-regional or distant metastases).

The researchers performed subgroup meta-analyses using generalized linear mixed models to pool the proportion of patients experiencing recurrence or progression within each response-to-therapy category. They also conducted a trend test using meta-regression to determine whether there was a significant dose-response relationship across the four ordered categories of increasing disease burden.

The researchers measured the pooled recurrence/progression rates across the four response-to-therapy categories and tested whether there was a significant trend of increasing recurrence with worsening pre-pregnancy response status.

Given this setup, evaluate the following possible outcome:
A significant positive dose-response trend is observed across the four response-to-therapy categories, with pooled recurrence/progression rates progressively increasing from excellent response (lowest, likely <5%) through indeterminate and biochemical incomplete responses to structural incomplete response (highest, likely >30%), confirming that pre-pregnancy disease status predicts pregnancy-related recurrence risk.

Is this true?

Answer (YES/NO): YES